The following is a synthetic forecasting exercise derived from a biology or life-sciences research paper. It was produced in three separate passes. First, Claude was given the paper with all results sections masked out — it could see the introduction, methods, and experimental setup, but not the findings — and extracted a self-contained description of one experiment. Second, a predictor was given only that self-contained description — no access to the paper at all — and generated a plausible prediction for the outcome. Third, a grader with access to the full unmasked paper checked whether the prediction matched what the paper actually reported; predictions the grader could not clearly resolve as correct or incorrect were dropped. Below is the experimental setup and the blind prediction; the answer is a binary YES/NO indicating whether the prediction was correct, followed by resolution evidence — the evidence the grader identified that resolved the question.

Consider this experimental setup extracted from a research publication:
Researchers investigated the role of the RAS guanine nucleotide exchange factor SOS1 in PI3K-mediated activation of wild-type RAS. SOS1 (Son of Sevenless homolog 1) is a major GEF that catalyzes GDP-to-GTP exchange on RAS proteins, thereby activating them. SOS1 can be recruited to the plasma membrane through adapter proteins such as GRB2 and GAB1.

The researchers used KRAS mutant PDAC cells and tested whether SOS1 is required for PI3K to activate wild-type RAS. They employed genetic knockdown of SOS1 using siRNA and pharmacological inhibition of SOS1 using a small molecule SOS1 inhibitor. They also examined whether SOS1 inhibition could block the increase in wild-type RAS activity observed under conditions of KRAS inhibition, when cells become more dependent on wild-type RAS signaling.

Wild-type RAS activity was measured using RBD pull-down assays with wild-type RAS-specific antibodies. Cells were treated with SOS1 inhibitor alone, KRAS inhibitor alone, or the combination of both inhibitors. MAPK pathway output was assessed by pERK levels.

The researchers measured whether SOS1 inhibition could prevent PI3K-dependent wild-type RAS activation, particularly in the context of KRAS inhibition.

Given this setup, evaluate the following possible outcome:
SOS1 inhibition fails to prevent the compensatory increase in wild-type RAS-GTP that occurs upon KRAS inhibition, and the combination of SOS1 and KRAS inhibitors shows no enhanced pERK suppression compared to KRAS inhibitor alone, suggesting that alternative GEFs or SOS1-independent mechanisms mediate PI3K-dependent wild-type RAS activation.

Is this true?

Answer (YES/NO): NO